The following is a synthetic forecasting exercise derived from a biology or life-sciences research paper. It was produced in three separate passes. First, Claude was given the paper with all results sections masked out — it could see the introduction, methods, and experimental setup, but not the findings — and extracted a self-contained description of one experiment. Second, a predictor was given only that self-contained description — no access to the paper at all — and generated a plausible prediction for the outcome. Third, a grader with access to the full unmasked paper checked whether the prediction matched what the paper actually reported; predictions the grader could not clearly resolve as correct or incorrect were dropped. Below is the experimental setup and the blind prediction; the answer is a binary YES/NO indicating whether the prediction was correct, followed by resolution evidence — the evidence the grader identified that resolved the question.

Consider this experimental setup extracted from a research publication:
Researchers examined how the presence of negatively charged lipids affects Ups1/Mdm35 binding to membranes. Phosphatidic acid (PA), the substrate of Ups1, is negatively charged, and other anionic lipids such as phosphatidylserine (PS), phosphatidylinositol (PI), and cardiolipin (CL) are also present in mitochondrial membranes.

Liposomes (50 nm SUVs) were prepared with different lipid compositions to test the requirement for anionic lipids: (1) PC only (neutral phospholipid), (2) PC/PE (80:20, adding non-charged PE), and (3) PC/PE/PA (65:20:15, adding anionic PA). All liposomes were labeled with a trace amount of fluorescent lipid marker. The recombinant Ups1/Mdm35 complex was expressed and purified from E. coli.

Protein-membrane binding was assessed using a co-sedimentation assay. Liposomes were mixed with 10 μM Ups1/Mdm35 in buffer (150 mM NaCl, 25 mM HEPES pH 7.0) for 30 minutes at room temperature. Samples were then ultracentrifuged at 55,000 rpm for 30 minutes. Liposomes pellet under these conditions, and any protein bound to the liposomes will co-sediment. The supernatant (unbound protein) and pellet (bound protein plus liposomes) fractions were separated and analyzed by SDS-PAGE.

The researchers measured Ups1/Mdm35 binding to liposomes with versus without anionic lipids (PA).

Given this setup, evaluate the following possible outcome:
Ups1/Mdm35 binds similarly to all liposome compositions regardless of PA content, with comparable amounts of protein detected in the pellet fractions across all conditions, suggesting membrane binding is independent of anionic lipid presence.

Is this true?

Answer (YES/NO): NO